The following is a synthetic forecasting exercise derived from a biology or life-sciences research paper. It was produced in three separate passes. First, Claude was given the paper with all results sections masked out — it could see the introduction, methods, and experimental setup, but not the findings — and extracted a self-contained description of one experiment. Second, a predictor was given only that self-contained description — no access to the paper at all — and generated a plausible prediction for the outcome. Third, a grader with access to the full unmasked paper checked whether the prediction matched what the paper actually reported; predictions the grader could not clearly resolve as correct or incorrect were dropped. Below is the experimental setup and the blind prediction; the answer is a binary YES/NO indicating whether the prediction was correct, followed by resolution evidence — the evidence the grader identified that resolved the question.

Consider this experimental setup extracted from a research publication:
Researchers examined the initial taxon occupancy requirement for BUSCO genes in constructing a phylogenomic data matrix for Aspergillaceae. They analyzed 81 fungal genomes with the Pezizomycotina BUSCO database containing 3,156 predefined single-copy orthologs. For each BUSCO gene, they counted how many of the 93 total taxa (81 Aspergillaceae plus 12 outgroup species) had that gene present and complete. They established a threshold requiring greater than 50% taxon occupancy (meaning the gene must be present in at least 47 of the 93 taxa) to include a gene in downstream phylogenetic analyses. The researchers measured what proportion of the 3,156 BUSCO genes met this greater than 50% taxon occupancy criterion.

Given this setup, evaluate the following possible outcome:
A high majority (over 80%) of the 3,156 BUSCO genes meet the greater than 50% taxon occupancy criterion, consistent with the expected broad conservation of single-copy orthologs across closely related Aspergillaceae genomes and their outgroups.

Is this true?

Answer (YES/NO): YES